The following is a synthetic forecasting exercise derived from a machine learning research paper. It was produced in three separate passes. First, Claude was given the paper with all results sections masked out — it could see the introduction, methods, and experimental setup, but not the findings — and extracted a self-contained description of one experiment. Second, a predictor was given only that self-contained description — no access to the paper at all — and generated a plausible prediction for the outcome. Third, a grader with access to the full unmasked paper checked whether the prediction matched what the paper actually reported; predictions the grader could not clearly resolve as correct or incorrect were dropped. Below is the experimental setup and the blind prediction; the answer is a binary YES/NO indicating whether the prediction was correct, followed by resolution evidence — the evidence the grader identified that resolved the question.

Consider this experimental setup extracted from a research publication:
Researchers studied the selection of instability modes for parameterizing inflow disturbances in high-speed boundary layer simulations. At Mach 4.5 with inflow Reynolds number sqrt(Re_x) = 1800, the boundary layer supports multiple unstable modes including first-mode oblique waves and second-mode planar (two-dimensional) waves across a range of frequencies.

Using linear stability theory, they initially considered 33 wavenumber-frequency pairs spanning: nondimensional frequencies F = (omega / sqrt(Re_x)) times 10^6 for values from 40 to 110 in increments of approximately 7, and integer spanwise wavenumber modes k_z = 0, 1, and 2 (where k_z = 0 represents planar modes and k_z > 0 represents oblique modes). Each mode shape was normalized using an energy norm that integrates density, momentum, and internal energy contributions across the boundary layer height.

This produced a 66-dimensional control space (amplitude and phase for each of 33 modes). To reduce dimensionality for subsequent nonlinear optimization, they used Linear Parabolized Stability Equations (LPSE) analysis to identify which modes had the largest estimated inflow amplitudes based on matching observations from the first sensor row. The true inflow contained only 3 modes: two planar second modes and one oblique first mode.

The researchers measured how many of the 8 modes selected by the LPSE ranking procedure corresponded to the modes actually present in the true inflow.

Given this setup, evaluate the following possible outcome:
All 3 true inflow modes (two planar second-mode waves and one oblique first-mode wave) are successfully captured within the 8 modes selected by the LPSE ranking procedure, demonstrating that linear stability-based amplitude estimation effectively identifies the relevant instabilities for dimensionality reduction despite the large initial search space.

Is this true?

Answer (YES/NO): YES